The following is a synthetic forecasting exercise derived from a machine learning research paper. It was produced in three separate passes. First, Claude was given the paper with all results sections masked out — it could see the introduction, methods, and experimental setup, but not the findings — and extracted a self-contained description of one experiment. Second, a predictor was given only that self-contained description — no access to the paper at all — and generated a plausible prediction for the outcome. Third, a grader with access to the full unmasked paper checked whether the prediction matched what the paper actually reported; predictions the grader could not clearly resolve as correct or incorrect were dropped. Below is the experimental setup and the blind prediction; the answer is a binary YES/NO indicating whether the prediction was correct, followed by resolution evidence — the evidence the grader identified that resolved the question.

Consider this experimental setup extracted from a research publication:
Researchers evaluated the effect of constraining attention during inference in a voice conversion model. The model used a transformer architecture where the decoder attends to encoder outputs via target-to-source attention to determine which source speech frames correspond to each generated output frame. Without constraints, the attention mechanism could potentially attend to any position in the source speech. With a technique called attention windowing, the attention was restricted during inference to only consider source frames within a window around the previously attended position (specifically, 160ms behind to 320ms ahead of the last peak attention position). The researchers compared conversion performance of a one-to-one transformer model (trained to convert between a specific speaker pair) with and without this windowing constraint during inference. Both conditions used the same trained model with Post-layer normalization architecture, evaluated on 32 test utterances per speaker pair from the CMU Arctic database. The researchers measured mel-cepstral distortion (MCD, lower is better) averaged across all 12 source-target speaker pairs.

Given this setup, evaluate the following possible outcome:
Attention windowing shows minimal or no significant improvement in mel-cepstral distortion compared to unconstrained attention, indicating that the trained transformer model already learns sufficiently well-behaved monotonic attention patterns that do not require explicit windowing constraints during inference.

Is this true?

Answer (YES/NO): NO